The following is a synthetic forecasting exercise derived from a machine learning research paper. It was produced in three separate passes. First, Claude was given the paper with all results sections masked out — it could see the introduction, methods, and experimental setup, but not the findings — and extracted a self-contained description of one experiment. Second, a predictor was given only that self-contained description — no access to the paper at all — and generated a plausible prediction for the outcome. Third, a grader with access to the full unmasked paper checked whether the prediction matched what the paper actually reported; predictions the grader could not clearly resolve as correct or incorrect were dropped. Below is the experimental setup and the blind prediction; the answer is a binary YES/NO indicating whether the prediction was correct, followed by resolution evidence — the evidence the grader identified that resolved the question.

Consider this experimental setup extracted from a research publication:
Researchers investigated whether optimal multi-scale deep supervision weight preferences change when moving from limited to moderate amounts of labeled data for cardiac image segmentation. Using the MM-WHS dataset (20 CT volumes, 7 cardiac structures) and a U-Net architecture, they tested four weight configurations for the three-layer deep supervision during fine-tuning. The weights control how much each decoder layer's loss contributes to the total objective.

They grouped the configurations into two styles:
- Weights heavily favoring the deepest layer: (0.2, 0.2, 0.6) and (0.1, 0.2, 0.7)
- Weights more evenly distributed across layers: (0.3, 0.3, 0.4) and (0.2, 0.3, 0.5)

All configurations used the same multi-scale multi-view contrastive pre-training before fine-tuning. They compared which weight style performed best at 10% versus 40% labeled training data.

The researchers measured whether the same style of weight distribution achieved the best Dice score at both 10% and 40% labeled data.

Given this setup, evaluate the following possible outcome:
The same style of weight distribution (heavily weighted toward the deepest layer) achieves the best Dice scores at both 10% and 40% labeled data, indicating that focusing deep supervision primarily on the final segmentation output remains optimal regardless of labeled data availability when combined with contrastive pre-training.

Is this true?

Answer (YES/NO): NO